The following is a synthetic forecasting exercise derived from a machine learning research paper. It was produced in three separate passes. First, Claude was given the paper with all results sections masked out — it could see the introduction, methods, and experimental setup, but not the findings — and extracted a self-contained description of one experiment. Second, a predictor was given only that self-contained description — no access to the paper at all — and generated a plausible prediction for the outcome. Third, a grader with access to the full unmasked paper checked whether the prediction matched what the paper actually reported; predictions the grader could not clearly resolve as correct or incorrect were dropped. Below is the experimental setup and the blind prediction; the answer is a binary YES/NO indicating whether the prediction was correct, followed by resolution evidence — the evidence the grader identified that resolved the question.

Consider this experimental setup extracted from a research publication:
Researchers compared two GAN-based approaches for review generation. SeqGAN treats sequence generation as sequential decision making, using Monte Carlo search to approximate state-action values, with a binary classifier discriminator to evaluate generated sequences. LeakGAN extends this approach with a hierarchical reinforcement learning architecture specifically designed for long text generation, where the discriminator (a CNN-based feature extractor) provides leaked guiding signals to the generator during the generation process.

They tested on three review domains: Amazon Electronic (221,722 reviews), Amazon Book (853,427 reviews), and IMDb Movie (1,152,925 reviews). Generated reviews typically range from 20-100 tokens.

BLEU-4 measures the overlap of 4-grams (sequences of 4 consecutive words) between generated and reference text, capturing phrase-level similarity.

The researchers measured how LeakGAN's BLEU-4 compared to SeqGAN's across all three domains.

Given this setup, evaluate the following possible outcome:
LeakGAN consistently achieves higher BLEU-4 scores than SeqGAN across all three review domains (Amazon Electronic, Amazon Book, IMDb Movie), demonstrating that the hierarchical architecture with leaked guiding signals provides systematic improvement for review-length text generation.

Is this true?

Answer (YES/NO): YES